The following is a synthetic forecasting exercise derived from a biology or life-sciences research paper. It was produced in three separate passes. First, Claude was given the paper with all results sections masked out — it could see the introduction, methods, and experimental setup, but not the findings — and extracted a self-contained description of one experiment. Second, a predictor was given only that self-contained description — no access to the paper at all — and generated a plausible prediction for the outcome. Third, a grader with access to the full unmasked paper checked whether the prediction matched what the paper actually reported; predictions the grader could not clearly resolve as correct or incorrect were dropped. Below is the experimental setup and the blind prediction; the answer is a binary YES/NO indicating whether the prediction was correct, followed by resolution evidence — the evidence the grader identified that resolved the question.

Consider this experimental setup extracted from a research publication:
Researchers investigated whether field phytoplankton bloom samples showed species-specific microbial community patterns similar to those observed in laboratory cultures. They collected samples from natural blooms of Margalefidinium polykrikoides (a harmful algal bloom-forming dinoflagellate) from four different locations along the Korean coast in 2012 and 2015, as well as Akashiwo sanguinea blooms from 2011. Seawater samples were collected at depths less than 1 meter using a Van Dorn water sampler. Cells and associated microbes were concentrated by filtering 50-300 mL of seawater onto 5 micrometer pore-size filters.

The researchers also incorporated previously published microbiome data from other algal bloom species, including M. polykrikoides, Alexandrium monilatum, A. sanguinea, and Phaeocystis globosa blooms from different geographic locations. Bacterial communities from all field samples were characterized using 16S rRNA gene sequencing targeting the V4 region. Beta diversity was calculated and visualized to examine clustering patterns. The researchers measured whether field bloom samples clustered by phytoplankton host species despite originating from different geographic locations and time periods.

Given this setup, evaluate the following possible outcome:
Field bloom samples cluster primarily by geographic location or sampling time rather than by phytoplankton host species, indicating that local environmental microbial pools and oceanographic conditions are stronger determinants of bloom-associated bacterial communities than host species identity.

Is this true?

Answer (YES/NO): NO